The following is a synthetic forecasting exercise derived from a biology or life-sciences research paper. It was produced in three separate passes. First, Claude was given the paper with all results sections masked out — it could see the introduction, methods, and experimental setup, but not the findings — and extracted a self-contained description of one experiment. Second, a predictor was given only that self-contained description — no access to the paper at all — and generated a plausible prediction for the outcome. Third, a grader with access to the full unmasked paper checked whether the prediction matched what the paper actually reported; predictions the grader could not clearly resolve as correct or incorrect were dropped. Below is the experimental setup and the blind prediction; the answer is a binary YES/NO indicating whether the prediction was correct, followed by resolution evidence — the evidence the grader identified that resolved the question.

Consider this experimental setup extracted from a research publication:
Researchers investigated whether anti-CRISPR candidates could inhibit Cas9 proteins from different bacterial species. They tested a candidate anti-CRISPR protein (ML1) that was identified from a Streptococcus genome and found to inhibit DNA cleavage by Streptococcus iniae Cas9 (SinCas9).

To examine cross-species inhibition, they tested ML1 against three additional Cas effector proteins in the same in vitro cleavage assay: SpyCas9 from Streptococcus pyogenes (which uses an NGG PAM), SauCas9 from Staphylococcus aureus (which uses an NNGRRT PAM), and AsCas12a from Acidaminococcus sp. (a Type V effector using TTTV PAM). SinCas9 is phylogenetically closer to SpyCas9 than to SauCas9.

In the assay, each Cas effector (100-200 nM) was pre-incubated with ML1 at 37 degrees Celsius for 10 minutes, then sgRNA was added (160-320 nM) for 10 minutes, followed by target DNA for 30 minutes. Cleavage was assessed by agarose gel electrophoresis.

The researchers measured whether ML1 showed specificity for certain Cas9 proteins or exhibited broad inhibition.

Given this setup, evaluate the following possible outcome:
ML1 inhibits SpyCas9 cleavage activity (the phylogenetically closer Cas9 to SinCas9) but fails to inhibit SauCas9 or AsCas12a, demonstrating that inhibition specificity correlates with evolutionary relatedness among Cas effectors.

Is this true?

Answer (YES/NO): NO